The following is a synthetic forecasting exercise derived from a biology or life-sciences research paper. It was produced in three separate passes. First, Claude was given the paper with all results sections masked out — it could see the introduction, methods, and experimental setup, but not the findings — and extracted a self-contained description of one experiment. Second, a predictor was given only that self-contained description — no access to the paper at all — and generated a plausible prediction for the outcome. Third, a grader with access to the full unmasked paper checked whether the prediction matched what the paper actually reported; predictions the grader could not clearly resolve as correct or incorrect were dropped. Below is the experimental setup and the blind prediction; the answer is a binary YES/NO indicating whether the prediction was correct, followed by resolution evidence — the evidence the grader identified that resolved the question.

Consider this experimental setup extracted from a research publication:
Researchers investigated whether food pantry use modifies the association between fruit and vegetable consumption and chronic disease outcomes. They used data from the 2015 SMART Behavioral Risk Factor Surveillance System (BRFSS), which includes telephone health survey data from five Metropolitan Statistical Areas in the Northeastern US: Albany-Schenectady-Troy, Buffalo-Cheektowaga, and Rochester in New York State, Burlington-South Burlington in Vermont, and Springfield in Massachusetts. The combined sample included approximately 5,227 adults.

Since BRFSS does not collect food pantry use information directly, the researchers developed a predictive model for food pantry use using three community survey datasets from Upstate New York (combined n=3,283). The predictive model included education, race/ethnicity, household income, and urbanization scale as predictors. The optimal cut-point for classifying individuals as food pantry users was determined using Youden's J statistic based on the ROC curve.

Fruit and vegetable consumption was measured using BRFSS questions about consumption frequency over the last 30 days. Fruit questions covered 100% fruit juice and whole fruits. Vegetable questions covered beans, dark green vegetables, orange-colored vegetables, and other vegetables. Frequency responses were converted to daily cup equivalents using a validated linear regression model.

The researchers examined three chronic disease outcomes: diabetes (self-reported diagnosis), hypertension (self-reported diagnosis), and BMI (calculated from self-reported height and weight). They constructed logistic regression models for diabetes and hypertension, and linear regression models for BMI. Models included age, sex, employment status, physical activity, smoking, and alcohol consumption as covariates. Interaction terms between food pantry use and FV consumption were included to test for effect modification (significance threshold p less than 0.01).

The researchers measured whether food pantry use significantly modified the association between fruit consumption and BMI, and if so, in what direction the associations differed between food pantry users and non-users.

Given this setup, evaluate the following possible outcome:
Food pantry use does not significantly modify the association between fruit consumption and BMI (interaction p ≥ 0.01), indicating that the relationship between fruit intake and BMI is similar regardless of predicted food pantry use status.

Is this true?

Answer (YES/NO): NO